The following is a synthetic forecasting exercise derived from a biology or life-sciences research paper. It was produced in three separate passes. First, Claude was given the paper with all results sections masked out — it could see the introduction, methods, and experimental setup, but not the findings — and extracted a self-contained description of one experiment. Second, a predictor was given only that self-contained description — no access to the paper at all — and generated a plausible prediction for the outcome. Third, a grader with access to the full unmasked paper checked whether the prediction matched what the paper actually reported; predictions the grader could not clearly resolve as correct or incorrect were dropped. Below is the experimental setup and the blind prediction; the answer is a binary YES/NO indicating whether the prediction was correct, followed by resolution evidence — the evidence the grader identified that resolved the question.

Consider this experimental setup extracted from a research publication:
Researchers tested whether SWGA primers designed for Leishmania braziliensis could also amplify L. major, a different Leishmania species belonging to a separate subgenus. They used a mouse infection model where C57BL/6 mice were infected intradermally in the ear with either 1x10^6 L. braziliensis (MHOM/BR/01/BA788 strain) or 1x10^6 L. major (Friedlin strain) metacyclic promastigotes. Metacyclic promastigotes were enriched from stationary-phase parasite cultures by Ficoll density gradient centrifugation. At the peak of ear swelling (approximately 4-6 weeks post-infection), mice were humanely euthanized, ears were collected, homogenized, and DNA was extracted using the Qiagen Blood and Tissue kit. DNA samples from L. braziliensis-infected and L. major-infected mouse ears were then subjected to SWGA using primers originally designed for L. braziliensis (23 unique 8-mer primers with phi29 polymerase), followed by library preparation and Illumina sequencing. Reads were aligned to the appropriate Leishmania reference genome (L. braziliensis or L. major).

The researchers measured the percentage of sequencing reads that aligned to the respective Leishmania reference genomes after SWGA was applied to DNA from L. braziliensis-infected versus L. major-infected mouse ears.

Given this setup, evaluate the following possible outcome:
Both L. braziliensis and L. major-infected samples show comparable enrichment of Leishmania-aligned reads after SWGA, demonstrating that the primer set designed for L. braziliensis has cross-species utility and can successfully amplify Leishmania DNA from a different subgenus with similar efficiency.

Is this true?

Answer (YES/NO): NO